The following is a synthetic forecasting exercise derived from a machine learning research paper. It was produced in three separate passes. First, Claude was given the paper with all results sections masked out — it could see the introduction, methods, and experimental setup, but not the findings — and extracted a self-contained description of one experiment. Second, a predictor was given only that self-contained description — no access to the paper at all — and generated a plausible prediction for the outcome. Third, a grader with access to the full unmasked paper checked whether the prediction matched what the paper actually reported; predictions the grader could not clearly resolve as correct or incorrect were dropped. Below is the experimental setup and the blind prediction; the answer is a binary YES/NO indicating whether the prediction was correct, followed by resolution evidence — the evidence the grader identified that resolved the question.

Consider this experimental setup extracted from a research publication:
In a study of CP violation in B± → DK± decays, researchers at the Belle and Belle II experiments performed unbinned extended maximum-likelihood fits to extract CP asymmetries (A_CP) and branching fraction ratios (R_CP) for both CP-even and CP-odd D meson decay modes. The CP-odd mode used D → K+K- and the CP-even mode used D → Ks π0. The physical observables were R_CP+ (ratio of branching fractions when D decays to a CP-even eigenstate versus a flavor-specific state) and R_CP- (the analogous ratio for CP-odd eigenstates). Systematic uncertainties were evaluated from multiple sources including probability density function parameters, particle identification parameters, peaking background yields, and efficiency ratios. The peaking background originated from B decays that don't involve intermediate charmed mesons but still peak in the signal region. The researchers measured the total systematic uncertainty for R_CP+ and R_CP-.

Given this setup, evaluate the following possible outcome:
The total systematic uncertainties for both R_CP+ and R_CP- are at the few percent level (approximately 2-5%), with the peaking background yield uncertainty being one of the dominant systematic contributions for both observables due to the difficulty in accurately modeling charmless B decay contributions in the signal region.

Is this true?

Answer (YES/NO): NO